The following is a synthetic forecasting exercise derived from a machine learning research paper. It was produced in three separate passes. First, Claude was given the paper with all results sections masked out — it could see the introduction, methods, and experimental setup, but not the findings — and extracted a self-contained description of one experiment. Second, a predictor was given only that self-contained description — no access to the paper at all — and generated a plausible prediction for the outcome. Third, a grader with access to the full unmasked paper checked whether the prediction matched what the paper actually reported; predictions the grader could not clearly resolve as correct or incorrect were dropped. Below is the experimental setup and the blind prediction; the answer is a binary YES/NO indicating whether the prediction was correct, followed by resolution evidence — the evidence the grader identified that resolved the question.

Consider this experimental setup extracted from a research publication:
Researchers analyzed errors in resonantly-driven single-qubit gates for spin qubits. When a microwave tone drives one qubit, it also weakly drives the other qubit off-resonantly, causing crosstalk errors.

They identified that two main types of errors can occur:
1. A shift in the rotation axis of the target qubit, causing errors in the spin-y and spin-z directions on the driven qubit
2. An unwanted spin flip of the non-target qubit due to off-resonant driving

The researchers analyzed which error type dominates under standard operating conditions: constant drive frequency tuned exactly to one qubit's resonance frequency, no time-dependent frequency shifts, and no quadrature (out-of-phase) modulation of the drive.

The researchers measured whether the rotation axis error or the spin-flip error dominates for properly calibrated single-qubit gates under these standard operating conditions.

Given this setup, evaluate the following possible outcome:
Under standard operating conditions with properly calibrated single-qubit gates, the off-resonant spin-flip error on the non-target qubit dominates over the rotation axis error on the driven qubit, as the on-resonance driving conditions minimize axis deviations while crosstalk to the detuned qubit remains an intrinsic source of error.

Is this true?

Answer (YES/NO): YES